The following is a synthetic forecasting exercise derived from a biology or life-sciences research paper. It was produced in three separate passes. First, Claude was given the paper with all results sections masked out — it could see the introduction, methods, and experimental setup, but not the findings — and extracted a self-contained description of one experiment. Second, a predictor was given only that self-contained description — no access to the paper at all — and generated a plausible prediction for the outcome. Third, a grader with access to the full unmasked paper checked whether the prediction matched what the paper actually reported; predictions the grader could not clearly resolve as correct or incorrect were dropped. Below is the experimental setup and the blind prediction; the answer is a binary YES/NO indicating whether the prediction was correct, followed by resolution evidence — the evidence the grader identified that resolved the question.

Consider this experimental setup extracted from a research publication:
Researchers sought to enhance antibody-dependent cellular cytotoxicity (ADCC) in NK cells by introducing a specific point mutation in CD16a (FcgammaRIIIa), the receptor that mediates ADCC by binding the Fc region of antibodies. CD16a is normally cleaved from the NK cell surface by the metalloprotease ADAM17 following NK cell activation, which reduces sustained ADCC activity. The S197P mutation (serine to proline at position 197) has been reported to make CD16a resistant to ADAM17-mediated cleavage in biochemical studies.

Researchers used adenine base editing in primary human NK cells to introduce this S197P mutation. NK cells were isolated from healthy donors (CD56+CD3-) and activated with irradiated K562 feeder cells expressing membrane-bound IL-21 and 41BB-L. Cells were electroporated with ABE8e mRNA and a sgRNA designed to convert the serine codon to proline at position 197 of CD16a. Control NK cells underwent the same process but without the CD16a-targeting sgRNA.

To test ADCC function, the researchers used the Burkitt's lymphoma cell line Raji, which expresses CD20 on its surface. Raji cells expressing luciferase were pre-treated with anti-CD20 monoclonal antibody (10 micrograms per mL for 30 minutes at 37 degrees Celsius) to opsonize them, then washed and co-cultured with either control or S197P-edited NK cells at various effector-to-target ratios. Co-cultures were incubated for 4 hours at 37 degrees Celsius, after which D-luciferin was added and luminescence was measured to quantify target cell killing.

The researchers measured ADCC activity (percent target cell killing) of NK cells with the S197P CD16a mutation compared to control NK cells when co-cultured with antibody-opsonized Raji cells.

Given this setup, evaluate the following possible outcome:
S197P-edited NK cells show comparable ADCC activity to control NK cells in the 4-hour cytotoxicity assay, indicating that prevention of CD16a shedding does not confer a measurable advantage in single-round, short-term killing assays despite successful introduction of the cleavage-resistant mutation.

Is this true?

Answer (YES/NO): NO